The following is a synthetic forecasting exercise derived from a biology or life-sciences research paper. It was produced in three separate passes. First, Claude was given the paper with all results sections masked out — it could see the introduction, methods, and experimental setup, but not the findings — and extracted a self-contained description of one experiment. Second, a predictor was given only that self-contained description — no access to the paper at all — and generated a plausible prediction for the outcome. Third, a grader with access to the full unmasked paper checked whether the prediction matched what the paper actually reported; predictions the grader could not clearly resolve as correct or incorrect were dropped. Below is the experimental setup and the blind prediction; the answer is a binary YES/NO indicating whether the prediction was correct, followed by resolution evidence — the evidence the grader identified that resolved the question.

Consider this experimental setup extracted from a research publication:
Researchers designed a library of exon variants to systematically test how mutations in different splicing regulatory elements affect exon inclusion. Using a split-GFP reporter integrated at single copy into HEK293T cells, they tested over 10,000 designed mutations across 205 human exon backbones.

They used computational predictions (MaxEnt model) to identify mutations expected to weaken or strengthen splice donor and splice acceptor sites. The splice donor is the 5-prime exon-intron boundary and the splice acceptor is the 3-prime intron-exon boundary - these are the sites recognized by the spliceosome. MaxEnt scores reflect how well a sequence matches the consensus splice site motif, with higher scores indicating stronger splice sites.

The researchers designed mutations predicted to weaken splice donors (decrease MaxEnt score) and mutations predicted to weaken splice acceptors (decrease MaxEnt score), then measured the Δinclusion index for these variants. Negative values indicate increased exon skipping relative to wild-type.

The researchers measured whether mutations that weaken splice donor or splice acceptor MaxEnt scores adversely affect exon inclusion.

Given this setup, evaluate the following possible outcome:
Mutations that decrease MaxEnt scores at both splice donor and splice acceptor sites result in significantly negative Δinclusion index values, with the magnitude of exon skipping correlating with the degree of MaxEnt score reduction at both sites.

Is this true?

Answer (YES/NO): YES